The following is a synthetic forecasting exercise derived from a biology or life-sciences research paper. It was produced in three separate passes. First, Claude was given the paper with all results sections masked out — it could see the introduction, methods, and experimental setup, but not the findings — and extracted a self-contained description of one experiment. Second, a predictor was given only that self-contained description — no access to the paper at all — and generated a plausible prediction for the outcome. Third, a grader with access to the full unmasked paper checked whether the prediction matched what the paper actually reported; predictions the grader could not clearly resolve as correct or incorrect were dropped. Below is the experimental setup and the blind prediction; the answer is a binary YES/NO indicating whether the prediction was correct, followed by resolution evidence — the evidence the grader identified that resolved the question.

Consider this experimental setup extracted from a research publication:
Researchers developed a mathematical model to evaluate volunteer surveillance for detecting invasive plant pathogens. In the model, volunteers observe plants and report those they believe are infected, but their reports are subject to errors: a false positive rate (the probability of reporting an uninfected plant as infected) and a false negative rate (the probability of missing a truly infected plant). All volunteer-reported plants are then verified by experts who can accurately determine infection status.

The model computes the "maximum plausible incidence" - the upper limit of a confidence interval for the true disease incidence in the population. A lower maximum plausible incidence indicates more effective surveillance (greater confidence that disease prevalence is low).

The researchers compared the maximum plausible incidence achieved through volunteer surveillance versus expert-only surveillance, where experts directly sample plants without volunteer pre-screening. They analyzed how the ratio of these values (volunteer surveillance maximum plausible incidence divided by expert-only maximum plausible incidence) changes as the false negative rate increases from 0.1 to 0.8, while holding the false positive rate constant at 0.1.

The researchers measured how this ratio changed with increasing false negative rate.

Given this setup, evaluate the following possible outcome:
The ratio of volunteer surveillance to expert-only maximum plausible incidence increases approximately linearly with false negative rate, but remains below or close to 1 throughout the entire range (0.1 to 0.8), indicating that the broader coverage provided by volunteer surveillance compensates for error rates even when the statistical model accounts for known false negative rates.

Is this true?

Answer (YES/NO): NO